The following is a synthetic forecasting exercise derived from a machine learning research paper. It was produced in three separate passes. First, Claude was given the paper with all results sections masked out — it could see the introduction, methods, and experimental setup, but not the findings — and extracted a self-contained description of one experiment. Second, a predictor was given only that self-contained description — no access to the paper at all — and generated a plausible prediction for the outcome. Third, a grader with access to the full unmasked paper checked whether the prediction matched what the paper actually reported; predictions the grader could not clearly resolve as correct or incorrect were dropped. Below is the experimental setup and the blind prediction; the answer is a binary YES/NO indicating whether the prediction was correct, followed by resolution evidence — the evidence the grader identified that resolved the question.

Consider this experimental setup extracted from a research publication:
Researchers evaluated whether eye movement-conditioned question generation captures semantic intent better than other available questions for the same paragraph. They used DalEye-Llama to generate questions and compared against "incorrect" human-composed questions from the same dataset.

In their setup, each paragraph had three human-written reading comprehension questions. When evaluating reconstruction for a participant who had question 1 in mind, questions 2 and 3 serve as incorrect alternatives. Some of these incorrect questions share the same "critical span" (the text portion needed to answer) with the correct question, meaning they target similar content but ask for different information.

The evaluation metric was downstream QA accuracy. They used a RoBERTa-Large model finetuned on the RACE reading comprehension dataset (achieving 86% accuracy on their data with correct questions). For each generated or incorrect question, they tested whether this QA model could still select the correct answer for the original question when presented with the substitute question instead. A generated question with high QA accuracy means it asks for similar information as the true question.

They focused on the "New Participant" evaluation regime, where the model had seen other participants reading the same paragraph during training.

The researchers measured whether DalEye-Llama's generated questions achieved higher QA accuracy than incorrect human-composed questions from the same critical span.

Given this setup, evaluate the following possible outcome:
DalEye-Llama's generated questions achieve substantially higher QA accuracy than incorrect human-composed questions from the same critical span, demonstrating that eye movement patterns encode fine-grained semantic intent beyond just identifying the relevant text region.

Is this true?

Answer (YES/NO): NO